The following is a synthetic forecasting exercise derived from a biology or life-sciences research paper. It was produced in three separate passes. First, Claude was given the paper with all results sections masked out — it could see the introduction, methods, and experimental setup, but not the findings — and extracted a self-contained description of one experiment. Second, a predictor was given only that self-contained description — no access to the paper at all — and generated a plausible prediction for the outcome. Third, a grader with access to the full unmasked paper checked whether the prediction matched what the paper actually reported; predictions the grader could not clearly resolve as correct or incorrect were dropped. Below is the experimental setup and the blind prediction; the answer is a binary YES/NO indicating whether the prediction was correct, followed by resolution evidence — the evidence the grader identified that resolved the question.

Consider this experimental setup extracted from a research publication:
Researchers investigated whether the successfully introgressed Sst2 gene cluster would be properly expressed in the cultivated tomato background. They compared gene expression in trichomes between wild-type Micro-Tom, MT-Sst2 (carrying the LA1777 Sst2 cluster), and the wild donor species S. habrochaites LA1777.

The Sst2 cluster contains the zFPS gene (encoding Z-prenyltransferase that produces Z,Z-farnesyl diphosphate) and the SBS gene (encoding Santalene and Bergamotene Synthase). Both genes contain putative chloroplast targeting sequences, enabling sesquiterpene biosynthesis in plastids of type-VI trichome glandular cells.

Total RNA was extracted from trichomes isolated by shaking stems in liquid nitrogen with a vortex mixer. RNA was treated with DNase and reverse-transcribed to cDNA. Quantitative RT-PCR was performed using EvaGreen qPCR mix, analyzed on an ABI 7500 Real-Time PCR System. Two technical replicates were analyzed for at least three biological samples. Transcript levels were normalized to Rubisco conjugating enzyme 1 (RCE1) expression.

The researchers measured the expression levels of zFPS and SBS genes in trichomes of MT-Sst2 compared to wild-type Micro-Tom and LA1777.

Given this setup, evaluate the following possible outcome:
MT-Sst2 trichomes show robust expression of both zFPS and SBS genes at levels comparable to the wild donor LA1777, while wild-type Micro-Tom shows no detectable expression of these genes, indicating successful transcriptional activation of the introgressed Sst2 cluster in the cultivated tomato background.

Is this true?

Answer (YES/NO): NO